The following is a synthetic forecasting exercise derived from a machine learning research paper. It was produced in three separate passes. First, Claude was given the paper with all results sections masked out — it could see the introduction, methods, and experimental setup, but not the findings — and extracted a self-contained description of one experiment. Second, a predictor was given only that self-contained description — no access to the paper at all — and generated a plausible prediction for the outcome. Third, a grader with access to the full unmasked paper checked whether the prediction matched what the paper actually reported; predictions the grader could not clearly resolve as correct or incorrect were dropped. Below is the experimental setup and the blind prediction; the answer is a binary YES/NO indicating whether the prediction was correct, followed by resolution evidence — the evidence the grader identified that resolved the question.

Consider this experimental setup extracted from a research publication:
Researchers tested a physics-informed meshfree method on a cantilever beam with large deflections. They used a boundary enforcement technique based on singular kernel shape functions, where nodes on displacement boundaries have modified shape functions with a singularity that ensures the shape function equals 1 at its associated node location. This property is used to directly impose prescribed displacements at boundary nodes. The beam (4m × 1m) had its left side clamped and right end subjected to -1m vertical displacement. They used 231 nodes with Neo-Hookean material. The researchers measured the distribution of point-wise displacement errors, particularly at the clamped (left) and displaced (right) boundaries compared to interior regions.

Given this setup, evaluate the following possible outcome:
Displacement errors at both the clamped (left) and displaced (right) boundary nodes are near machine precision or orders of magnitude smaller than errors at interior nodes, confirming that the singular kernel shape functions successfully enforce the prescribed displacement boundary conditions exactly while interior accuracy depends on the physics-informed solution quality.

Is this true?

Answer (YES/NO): NO